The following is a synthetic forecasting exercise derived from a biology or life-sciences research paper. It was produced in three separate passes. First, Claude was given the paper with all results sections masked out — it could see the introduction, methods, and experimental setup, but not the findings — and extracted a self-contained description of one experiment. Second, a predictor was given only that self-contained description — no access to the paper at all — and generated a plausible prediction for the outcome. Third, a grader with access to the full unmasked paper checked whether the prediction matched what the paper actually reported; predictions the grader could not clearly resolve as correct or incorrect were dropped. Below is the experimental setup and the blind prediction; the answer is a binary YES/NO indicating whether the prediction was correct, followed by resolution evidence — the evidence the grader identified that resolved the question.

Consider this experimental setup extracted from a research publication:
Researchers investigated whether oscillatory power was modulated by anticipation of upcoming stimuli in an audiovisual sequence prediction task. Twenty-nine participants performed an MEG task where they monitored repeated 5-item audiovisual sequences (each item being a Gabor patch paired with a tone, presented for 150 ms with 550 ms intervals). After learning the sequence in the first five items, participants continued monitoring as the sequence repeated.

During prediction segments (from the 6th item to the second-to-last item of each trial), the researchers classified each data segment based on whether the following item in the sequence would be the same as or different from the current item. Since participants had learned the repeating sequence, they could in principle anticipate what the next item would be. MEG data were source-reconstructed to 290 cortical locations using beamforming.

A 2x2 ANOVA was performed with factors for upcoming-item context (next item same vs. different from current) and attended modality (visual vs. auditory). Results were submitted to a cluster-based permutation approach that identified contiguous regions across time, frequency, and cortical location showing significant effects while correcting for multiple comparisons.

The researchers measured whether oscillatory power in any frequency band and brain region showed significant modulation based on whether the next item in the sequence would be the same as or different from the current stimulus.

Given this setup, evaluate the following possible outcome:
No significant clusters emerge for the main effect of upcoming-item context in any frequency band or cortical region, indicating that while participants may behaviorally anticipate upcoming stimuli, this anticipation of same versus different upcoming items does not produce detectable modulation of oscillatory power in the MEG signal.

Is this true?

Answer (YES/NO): NO